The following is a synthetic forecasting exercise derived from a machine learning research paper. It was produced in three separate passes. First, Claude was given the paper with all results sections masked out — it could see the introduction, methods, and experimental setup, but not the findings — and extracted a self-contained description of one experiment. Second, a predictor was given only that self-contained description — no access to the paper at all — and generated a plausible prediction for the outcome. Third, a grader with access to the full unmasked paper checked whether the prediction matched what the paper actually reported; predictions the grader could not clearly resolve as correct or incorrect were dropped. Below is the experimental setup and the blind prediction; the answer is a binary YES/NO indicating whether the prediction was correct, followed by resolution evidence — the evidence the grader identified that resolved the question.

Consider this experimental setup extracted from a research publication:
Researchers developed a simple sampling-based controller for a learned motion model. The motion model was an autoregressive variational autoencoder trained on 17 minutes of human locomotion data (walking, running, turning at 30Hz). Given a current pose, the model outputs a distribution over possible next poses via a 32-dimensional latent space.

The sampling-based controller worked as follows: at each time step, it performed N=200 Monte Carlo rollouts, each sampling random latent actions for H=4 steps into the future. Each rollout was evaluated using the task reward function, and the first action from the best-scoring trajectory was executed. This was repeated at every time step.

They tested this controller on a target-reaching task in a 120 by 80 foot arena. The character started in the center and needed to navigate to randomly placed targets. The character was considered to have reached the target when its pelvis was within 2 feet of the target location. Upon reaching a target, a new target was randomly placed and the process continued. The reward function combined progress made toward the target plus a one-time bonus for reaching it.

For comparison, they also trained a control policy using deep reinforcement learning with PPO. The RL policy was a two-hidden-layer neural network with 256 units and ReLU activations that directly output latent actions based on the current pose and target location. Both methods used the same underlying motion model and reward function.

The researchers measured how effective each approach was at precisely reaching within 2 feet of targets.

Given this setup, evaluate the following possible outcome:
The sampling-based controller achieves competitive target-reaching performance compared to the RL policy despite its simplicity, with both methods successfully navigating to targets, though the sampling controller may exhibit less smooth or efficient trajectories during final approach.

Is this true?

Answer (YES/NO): NO